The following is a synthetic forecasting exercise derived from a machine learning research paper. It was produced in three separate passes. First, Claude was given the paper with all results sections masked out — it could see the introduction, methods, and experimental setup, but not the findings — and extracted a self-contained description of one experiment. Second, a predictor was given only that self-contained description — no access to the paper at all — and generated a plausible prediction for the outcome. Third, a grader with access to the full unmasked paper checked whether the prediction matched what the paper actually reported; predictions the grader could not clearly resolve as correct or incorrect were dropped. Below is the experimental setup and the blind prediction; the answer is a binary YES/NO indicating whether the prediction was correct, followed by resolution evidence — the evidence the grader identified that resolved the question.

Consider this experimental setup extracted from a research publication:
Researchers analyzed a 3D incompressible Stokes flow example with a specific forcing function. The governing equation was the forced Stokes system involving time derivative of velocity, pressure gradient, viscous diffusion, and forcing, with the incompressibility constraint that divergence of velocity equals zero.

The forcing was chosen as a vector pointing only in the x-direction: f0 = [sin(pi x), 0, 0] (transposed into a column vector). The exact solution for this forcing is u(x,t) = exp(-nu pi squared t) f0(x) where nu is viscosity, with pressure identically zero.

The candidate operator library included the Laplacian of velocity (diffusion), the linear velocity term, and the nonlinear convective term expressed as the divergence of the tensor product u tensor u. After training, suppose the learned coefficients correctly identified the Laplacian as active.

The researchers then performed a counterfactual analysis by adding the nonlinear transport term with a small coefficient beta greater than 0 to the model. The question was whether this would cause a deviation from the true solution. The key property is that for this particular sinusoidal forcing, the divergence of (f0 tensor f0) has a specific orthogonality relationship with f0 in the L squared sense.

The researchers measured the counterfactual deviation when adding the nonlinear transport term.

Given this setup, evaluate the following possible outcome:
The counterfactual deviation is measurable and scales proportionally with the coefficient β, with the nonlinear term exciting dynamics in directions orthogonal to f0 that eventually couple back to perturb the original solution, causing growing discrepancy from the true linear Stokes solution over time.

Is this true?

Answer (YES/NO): NO